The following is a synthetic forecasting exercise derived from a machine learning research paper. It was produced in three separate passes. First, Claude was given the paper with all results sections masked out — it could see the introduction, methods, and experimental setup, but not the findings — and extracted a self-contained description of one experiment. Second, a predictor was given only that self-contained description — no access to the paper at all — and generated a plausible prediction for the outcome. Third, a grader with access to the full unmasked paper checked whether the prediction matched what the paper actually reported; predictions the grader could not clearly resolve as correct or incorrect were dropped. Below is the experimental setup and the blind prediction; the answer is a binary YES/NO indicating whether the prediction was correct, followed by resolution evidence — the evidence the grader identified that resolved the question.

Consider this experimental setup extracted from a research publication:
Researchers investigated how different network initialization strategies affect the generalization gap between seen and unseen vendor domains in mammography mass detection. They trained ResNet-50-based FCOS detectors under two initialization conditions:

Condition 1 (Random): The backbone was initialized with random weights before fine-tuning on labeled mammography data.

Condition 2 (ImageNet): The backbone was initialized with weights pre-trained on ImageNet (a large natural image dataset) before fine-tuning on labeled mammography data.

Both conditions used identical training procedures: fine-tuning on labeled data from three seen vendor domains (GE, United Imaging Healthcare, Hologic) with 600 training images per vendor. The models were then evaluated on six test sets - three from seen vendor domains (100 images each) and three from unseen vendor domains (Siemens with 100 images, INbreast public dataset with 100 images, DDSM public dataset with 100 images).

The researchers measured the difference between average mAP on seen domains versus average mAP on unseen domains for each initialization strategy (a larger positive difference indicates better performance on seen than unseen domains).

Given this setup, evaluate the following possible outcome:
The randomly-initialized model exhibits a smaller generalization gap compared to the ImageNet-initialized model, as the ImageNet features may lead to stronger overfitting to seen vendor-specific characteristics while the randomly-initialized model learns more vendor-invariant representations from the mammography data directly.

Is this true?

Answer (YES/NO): YES